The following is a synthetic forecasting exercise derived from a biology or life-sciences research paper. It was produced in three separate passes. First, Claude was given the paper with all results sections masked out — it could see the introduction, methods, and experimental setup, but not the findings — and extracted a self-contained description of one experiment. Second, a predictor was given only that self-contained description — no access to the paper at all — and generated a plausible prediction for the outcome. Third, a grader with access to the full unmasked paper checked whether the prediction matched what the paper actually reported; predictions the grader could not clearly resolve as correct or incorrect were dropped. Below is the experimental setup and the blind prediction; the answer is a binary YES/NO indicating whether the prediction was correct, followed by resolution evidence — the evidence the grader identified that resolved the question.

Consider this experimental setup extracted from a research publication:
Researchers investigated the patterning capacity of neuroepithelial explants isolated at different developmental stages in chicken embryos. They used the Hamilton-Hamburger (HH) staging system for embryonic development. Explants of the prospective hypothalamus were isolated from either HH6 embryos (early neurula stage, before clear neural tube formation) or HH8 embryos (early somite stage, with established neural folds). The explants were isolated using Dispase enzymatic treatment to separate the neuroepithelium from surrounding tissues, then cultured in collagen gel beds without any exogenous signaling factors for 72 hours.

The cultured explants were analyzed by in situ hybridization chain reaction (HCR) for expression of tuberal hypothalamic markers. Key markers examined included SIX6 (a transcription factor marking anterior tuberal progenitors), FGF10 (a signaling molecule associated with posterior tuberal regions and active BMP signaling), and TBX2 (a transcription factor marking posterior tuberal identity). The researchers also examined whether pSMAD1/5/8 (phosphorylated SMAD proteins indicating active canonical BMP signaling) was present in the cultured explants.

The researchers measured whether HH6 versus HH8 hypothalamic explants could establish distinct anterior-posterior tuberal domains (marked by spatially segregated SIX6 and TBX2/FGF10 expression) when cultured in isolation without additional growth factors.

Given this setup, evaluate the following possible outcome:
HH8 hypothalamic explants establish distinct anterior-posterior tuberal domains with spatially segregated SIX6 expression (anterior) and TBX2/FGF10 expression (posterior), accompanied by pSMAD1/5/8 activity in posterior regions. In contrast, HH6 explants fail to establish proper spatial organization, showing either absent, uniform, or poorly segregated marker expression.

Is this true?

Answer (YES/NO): NO